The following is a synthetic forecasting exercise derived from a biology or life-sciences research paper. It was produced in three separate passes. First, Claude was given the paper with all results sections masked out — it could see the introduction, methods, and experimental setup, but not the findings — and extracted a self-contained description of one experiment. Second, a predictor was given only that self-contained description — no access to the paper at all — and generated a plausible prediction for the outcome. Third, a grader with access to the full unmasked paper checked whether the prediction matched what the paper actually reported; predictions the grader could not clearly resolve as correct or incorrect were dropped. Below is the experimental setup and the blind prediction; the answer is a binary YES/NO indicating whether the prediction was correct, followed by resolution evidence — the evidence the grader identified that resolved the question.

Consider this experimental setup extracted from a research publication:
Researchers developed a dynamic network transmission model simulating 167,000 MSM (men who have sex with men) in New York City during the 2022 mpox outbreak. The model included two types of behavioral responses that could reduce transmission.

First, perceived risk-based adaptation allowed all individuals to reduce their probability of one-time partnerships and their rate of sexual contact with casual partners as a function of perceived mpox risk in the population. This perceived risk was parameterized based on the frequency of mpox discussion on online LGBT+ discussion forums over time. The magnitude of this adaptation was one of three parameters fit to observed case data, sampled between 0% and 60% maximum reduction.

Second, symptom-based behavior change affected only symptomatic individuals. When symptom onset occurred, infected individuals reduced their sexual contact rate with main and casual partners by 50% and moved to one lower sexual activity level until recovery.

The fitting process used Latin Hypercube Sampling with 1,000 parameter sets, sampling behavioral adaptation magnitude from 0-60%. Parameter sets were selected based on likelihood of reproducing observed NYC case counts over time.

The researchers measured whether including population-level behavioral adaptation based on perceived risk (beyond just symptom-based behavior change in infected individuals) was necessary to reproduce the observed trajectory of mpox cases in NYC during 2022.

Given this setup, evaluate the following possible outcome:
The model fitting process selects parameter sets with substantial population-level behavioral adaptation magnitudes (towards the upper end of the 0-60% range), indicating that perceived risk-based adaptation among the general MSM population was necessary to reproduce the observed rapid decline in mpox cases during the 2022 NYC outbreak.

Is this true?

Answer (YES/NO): NO